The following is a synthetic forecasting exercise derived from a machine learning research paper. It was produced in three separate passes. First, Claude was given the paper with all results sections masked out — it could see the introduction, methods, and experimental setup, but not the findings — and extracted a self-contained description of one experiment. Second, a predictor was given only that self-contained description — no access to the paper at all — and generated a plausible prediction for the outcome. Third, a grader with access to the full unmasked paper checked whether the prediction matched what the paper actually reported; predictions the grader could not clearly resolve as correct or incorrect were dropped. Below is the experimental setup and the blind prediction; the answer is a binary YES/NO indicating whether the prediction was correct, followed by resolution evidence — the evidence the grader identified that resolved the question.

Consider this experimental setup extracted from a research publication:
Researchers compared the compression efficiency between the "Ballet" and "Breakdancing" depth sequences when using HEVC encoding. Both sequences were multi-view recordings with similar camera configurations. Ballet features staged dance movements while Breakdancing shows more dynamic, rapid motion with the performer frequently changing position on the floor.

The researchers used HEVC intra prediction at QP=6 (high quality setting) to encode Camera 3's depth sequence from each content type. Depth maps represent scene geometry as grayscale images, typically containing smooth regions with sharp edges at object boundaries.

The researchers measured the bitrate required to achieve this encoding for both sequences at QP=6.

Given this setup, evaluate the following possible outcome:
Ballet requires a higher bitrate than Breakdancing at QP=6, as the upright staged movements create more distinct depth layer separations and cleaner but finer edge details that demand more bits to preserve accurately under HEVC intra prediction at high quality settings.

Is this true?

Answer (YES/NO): NO